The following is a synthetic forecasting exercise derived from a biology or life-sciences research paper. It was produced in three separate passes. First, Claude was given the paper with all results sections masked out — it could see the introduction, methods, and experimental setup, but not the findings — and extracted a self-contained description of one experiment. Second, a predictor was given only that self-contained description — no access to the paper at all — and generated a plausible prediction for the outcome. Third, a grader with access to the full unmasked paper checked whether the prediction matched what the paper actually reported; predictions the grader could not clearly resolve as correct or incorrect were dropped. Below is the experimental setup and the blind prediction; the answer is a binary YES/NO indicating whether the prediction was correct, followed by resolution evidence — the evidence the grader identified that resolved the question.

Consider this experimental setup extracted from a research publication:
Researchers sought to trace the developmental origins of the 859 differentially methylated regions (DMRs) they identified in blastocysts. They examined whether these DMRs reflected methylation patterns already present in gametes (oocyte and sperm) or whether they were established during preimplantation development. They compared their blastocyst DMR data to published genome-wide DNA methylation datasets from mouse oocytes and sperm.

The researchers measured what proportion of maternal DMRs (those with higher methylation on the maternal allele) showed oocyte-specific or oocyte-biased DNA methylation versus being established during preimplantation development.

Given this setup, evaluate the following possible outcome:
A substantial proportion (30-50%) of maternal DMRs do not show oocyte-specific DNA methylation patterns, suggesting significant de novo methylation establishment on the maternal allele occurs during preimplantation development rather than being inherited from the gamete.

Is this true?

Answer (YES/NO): NO